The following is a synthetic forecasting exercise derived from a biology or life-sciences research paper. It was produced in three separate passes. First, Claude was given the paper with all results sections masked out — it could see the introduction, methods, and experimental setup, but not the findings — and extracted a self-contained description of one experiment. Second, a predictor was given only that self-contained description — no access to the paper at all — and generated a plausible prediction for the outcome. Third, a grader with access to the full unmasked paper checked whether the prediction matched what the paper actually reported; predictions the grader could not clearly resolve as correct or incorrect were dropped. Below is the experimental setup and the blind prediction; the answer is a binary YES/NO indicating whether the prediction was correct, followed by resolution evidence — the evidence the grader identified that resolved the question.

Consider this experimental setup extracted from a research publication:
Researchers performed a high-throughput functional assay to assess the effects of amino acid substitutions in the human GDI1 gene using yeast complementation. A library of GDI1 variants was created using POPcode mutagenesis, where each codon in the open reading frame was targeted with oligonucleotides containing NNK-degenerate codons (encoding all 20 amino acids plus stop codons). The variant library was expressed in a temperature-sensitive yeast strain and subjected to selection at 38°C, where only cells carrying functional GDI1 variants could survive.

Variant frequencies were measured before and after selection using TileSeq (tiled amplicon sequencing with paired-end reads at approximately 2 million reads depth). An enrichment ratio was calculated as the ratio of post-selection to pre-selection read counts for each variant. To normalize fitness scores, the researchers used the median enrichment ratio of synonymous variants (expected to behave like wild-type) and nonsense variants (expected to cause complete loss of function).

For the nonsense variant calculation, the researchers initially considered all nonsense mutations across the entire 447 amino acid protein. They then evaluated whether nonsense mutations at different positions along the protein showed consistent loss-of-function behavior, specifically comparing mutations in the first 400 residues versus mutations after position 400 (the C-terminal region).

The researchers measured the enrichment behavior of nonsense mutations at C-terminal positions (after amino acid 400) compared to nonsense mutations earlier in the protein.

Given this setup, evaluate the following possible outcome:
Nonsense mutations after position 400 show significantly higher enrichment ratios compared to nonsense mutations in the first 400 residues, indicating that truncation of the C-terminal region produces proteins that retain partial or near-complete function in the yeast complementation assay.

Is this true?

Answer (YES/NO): YES